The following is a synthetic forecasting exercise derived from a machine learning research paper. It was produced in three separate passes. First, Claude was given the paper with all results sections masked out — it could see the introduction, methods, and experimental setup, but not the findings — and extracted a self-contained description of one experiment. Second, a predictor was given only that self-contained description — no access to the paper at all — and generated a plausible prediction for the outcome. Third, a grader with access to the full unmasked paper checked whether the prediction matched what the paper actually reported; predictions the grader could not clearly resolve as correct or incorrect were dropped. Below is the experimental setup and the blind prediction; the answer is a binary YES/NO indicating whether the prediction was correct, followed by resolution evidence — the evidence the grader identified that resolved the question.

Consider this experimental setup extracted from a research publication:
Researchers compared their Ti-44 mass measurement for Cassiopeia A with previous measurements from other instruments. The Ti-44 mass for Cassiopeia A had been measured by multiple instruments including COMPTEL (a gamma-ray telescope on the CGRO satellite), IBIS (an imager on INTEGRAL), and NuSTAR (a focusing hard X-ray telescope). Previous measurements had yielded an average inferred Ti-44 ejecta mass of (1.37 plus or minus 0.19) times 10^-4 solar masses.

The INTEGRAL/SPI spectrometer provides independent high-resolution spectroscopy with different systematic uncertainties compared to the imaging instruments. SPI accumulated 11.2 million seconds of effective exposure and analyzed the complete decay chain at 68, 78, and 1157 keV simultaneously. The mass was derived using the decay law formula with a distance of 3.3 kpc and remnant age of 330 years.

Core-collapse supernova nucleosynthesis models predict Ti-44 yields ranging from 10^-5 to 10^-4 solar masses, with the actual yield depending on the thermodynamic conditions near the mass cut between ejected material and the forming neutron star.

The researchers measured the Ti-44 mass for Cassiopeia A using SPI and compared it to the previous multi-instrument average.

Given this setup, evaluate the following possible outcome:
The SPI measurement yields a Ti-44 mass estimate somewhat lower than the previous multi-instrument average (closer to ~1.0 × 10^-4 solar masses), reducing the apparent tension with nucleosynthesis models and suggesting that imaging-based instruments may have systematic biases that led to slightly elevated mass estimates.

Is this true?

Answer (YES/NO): NO